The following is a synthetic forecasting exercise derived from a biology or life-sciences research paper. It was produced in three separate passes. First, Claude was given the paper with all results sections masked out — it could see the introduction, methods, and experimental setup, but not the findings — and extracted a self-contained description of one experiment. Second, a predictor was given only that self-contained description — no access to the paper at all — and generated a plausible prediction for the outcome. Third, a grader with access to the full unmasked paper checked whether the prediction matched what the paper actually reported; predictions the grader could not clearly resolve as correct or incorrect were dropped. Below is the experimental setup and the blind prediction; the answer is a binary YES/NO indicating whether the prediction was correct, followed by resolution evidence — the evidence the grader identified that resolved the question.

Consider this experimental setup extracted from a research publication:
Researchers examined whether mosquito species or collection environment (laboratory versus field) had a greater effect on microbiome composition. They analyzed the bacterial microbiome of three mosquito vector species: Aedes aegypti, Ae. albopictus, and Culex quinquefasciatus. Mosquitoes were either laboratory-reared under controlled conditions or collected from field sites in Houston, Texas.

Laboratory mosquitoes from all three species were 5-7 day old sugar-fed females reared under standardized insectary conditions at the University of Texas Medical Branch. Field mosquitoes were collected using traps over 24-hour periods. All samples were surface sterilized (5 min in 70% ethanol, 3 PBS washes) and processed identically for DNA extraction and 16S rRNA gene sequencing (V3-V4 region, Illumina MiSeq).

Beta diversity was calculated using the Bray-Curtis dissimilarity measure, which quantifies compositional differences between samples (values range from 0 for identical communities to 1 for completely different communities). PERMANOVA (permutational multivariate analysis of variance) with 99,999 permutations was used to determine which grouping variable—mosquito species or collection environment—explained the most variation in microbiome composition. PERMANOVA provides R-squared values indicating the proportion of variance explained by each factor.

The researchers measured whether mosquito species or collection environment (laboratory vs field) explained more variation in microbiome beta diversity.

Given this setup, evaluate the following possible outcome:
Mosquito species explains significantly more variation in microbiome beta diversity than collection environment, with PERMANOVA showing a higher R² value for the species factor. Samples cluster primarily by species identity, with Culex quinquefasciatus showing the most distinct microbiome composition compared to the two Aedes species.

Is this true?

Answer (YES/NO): NO